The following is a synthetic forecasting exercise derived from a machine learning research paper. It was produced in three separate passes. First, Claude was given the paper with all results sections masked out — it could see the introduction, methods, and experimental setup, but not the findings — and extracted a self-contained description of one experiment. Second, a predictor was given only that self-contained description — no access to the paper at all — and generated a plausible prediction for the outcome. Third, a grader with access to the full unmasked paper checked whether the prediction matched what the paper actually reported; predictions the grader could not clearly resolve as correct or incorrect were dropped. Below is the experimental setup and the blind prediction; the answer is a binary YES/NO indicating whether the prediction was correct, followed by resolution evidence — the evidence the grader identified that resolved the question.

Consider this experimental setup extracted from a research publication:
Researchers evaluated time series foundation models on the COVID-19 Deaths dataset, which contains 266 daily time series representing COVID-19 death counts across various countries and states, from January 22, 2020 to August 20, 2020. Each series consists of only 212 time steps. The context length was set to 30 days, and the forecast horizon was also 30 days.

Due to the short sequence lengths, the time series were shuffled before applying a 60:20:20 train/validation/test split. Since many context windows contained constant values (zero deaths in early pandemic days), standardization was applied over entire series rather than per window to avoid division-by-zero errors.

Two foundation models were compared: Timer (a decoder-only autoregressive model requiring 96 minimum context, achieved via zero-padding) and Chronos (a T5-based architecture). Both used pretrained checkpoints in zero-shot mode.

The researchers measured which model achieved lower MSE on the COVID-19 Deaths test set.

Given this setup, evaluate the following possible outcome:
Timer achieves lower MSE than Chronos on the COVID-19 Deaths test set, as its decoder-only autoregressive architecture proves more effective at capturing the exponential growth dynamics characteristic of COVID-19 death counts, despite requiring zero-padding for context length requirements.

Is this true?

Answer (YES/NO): NO